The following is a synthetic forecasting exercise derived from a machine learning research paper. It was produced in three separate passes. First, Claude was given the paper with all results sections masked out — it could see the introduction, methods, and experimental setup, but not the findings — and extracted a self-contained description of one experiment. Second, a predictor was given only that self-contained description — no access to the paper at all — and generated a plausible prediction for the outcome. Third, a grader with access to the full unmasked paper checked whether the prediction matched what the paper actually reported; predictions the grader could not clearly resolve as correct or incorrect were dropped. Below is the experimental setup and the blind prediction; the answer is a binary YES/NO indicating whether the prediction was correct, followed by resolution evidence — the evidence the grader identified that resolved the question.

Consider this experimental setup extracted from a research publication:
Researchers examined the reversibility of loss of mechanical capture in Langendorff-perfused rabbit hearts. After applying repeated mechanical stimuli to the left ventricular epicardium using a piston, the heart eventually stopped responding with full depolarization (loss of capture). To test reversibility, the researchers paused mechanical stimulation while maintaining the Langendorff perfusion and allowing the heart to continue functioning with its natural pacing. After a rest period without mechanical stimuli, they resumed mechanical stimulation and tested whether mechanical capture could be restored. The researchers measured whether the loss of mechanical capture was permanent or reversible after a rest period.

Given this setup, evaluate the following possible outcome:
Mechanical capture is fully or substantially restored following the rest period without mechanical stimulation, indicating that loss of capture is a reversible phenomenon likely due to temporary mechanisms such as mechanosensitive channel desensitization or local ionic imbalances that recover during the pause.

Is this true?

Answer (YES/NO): YES